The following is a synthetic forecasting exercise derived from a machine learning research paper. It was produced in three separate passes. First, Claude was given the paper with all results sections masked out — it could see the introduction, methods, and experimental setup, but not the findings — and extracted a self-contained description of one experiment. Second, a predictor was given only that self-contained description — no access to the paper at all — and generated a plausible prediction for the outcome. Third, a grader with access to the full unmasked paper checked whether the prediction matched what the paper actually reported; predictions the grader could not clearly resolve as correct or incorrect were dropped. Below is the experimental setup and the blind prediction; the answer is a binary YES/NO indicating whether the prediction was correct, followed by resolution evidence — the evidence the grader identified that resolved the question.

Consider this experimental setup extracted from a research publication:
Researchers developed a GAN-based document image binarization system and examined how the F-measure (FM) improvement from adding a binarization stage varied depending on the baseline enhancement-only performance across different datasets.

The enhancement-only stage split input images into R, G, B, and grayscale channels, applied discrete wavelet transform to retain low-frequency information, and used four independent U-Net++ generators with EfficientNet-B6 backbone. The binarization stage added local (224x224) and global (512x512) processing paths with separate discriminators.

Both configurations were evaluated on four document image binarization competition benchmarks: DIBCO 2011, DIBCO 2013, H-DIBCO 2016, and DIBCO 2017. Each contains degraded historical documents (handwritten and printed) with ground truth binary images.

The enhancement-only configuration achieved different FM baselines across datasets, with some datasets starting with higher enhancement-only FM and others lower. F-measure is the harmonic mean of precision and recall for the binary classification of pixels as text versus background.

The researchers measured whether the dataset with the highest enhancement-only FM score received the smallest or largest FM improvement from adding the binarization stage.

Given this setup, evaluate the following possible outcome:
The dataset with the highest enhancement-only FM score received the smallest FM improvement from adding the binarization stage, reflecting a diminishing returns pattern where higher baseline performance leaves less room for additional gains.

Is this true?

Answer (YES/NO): YES